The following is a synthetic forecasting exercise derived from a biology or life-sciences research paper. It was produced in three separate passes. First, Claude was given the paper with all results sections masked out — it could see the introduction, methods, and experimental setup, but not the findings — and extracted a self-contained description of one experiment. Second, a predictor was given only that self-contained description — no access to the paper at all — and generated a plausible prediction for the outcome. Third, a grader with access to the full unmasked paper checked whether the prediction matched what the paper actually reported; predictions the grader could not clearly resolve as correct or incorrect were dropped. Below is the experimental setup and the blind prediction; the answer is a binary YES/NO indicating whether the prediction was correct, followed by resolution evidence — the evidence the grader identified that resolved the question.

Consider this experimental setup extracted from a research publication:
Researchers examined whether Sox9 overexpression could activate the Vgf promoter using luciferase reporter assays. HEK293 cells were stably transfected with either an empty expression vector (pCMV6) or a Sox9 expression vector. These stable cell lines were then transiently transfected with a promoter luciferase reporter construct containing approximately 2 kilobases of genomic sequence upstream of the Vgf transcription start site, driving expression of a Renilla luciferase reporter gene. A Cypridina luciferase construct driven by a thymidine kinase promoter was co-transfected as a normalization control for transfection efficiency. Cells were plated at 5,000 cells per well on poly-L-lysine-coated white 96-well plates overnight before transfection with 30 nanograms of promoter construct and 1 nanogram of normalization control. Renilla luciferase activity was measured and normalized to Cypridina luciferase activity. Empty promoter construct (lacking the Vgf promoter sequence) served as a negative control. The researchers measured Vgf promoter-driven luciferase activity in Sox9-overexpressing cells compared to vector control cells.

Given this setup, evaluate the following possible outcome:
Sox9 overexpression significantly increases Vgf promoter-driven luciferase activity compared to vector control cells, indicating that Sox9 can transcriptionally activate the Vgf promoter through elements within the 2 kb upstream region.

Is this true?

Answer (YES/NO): YES